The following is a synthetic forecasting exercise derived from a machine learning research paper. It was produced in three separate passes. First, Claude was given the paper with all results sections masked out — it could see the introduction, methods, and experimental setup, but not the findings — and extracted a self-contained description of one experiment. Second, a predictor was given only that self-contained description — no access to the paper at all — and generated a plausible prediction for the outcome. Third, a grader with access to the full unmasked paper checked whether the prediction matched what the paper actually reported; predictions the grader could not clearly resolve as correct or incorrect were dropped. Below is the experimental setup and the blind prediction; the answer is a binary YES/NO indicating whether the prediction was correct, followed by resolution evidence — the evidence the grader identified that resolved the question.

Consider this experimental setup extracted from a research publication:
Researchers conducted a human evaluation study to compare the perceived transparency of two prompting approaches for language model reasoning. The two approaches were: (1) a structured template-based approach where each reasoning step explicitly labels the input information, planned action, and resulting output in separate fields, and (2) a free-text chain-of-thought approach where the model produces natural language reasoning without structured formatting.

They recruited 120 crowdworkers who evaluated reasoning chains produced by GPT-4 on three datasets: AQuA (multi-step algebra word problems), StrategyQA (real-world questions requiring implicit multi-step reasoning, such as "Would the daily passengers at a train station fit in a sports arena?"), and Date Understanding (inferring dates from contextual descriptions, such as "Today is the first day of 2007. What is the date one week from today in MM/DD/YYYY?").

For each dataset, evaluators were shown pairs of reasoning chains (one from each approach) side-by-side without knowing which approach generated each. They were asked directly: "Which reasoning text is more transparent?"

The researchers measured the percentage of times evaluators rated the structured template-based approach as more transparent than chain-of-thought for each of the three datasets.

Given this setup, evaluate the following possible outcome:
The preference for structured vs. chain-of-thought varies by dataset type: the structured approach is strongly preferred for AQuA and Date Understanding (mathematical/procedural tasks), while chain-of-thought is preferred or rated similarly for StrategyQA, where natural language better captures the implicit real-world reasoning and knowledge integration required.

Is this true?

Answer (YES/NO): NO